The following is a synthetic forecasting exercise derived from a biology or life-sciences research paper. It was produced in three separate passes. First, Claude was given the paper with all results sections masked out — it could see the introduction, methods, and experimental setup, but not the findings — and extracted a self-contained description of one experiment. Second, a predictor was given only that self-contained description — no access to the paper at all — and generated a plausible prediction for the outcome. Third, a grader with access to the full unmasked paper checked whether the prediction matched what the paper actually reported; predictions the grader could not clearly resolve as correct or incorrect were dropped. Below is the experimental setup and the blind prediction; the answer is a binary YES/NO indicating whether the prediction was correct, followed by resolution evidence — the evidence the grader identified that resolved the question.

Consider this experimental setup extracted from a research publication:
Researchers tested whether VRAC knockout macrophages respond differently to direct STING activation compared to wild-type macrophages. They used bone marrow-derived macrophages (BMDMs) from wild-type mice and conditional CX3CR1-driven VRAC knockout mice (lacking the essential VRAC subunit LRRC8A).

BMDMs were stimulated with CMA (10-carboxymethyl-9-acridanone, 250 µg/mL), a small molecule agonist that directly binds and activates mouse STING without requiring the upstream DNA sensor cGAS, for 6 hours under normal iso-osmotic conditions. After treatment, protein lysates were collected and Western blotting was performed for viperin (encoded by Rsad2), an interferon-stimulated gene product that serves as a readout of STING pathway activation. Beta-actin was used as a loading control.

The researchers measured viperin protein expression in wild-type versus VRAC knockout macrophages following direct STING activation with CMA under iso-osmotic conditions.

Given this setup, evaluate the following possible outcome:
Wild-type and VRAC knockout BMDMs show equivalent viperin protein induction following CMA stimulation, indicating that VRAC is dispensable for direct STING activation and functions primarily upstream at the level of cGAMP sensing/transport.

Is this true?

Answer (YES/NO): YES